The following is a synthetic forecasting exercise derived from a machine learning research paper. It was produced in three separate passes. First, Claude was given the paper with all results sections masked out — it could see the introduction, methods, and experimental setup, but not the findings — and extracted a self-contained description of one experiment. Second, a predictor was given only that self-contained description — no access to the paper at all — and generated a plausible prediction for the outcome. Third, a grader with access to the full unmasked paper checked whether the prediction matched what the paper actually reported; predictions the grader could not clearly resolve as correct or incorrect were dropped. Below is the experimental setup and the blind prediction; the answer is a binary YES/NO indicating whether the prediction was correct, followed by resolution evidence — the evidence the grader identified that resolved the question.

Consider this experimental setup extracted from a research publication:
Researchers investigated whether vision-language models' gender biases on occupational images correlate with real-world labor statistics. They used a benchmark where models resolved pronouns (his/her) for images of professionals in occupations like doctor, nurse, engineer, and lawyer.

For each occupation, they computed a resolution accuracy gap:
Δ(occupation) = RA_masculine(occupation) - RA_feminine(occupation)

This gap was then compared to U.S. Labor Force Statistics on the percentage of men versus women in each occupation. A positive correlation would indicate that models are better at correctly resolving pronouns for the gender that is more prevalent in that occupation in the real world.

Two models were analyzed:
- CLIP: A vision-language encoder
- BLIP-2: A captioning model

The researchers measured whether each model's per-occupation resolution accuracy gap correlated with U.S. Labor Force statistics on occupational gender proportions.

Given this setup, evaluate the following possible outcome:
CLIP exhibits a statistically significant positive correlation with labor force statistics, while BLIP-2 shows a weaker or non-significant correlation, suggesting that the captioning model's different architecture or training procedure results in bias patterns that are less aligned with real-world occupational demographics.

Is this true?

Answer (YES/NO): NO